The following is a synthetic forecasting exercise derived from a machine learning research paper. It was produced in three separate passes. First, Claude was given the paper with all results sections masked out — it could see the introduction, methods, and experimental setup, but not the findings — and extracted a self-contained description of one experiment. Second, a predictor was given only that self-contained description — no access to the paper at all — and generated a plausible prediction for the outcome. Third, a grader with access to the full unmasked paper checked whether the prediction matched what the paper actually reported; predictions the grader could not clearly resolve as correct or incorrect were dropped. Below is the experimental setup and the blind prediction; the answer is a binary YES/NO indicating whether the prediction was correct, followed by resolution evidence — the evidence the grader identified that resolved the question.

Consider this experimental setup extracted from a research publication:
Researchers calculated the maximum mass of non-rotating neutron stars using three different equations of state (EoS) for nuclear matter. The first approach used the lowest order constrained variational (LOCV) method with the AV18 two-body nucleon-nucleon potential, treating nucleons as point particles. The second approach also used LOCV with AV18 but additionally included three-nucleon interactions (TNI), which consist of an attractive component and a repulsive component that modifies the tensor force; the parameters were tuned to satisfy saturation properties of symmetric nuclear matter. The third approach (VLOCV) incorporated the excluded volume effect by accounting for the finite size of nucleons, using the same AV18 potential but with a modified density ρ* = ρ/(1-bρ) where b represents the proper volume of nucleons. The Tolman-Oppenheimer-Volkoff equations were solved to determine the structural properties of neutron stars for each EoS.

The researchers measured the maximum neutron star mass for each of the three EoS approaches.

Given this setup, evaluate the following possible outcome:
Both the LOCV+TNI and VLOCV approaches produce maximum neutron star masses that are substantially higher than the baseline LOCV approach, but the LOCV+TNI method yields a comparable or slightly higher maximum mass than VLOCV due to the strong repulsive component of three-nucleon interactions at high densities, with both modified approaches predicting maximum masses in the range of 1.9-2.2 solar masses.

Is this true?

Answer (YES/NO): NO